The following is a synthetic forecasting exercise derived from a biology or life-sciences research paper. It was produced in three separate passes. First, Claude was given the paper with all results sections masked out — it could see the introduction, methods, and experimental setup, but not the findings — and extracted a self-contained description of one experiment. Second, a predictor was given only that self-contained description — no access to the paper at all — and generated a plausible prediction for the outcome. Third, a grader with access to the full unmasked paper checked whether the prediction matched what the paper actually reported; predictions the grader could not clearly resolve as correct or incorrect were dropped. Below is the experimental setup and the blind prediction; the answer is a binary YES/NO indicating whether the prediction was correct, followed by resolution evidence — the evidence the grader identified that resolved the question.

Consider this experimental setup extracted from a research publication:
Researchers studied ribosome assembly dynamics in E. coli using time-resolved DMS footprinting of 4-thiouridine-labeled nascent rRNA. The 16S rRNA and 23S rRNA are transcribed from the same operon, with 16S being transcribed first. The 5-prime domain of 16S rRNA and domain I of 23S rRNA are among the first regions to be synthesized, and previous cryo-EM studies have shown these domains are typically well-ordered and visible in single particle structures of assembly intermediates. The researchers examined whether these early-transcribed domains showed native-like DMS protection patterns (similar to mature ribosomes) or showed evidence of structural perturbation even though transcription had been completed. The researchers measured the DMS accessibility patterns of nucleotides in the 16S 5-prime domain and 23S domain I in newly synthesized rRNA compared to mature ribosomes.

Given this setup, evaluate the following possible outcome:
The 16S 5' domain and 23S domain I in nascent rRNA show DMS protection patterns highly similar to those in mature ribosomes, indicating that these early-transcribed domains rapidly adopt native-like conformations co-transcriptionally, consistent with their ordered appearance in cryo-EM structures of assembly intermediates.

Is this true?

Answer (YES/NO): NO